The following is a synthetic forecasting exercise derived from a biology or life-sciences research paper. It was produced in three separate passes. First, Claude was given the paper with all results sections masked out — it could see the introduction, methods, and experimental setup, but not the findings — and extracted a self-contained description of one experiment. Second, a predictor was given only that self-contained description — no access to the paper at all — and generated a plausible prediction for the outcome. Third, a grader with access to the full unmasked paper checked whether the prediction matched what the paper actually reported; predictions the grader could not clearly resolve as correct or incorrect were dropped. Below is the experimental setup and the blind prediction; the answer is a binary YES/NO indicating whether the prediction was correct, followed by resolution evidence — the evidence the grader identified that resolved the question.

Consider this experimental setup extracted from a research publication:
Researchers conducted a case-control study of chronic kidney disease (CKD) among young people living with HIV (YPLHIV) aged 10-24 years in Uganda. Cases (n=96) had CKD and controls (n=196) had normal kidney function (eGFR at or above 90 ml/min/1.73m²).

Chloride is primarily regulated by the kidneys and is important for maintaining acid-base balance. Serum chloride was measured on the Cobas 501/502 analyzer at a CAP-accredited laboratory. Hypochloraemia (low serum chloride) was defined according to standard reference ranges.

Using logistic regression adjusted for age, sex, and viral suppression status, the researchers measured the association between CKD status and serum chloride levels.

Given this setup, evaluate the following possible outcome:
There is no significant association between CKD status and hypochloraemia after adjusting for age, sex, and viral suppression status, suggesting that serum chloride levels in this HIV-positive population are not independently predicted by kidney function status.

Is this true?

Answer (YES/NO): NO